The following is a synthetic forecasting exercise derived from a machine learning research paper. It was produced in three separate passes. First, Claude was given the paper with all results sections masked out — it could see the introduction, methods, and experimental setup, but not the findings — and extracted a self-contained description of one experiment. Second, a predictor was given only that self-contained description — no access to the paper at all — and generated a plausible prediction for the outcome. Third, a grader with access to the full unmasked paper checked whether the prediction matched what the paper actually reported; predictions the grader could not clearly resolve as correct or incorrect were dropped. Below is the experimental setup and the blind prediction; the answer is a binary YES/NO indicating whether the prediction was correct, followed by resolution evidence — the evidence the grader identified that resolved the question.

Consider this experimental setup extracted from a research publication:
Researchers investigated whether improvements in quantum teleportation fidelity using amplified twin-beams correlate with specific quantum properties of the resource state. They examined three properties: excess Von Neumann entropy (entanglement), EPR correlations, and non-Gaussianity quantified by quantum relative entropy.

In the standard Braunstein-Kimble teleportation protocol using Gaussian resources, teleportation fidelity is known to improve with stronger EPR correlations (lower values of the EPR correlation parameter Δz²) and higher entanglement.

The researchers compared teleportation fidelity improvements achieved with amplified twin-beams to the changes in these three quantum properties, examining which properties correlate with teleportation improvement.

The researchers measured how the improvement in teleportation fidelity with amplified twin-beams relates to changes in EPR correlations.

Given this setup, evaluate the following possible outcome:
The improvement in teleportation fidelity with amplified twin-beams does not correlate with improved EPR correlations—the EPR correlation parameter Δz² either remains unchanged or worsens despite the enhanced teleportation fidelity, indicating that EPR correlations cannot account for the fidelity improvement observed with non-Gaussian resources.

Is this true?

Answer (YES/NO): NO